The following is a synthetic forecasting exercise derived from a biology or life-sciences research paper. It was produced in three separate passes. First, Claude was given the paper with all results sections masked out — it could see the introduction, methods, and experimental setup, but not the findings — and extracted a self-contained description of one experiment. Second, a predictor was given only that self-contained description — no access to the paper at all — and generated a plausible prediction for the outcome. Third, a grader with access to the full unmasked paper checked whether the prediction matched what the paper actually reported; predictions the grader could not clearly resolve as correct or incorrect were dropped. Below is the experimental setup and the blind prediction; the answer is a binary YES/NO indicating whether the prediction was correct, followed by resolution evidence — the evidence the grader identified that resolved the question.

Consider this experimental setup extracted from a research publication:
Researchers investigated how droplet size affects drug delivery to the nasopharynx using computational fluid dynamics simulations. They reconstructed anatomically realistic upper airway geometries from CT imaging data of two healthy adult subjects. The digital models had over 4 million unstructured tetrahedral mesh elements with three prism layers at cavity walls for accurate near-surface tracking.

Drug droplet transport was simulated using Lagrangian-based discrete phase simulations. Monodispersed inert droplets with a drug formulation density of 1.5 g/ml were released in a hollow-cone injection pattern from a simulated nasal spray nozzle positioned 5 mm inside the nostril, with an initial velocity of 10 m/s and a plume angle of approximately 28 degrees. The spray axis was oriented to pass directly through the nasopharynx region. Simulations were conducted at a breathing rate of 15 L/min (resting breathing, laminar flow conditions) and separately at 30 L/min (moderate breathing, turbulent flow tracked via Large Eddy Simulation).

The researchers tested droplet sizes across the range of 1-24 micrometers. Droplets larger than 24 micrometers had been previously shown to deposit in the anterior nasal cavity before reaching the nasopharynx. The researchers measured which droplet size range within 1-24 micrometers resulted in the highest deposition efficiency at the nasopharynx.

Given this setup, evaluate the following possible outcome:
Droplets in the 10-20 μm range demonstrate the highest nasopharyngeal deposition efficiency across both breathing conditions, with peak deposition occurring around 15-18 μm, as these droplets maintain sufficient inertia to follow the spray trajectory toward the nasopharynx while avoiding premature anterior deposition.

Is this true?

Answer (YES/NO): NO